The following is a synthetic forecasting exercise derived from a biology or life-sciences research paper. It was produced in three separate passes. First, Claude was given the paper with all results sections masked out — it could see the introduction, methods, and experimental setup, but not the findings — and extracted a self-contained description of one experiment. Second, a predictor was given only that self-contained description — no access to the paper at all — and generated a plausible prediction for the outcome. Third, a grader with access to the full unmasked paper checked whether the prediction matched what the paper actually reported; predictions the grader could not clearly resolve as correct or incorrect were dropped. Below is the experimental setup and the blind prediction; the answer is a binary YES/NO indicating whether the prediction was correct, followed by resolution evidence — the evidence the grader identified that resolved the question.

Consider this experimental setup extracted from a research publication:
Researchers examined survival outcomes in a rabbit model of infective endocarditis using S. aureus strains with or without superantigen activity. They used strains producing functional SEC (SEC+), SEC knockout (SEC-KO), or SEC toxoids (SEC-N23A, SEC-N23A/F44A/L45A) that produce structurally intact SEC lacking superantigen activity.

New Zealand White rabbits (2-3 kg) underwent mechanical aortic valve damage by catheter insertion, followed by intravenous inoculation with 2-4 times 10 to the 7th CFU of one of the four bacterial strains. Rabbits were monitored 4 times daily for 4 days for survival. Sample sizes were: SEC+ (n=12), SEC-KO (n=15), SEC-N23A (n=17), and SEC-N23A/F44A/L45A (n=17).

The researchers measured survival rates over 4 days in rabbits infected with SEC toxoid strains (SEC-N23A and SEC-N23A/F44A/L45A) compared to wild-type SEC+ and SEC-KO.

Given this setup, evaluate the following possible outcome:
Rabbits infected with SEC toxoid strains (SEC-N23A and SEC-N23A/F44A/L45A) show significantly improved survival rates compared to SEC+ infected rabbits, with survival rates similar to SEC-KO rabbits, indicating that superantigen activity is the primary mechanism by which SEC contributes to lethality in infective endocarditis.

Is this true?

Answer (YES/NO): NO